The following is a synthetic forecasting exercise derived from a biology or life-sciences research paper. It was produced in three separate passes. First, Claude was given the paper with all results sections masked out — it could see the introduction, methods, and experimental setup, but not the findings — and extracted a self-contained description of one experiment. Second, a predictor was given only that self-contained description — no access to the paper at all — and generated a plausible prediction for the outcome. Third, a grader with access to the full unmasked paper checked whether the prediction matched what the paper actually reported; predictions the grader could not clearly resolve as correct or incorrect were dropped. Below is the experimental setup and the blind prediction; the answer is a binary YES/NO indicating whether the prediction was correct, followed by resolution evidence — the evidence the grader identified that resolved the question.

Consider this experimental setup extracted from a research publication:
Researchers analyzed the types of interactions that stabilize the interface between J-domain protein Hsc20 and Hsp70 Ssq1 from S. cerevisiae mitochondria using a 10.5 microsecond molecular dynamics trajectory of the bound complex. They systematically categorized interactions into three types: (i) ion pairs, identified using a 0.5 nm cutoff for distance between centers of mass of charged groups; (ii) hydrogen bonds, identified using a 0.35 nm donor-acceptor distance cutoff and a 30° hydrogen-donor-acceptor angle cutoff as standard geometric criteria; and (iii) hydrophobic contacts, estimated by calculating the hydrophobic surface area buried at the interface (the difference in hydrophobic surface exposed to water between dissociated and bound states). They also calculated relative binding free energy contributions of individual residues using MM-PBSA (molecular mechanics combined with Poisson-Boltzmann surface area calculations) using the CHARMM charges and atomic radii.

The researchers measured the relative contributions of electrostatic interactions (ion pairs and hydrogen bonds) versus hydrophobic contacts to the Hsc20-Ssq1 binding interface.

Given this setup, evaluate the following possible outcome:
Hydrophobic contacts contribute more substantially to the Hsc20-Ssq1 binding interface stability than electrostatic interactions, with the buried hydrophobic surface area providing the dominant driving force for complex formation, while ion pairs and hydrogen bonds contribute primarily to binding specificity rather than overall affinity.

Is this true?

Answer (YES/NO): NO